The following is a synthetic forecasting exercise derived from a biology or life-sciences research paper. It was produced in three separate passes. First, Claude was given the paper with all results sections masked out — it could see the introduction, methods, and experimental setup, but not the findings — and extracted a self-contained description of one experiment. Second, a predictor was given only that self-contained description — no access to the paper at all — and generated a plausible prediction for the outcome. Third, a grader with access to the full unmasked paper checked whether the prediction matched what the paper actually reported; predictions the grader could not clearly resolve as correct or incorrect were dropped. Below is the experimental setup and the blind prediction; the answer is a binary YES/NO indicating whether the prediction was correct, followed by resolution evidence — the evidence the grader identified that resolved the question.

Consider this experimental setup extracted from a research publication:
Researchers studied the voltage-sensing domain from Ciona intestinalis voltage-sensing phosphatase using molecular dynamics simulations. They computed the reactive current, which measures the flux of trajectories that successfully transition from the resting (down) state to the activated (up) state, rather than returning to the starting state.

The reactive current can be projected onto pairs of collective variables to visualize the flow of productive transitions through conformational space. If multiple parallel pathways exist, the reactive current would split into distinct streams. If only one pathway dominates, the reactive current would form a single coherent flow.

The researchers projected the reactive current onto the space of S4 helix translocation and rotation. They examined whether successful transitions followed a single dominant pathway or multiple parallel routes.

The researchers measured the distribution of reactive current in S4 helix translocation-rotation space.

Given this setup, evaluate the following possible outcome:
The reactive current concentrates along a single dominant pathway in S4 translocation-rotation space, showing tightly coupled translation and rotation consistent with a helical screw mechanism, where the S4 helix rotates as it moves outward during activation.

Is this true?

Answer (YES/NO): NO